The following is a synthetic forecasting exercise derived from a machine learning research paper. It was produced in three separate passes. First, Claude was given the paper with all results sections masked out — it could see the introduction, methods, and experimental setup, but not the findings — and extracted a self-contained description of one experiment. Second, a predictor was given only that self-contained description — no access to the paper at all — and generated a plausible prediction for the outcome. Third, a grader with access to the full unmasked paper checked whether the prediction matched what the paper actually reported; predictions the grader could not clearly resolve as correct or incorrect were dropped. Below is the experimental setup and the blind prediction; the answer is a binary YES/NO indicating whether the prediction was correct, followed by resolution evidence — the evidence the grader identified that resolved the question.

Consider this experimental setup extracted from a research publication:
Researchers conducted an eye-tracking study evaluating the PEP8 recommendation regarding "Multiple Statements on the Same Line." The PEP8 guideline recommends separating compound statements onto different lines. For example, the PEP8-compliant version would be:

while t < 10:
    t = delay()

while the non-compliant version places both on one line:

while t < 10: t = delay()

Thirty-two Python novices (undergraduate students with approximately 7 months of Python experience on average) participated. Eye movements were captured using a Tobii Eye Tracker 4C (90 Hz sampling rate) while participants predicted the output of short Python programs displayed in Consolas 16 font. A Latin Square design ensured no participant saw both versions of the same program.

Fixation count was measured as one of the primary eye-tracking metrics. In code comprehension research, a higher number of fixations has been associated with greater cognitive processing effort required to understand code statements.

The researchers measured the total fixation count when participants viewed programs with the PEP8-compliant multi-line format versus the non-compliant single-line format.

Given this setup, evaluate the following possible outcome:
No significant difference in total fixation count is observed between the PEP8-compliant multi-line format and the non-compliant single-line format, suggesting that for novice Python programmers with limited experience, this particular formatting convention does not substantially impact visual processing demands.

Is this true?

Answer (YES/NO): YES